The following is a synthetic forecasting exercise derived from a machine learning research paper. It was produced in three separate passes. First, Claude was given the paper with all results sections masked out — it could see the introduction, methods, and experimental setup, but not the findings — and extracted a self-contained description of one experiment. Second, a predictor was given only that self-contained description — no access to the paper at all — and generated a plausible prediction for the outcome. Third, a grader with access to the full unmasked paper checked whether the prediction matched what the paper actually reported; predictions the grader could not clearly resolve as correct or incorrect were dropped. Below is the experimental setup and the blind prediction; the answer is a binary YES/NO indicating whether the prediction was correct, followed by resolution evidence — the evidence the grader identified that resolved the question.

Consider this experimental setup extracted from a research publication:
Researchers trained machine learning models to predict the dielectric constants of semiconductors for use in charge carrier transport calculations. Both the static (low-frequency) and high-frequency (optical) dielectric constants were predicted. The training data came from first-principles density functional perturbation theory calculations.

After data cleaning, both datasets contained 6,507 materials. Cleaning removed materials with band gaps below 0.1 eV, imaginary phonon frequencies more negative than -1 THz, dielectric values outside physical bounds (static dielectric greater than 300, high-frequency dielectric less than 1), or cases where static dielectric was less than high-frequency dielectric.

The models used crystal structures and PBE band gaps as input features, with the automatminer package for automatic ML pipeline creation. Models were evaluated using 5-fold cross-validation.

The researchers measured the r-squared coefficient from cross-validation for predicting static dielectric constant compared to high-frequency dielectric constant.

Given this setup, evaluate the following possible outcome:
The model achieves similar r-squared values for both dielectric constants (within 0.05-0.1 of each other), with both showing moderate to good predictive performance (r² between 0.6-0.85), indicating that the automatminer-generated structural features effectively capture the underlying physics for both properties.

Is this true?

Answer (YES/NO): NO